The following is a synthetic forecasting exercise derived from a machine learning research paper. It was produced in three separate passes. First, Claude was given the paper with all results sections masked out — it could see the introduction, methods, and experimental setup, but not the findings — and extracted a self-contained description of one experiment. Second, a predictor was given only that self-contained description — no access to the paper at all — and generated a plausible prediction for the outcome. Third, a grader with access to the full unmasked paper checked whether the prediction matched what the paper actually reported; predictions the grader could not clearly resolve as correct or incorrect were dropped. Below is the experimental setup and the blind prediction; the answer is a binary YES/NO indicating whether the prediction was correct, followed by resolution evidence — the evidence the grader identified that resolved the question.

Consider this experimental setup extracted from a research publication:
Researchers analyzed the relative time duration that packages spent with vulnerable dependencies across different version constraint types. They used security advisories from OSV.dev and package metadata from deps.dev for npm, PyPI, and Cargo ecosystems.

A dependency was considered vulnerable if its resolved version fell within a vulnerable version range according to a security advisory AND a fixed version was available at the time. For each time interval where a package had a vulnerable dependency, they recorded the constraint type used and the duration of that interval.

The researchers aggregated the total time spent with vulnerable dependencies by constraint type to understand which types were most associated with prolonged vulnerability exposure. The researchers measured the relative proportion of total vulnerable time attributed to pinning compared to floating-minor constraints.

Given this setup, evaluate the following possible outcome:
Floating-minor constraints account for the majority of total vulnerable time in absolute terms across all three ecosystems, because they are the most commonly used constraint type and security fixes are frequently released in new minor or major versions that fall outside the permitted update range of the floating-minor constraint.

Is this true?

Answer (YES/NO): NO